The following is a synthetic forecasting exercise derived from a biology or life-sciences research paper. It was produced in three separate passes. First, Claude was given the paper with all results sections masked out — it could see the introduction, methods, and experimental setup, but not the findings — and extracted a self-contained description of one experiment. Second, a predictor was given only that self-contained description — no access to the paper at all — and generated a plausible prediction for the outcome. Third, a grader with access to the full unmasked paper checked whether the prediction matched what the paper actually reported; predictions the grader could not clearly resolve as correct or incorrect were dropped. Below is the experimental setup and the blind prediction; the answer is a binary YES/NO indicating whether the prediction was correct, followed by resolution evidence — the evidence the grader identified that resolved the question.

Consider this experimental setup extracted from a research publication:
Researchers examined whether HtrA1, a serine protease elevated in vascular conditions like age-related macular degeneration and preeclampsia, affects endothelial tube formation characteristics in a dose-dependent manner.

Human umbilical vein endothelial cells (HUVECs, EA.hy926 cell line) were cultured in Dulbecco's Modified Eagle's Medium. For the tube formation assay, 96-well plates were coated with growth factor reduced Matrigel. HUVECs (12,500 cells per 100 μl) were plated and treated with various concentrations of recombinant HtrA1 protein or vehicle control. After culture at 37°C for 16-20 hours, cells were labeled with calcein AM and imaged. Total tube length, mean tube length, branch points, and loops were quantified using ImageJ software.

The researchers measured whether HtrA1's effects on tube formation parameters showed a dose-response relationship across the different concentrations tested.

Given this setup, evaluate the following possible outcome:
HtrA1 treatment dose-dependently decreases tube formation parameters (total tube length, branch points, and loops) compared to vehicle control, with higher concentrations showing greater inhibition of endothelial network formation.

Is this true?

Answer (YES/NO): NO